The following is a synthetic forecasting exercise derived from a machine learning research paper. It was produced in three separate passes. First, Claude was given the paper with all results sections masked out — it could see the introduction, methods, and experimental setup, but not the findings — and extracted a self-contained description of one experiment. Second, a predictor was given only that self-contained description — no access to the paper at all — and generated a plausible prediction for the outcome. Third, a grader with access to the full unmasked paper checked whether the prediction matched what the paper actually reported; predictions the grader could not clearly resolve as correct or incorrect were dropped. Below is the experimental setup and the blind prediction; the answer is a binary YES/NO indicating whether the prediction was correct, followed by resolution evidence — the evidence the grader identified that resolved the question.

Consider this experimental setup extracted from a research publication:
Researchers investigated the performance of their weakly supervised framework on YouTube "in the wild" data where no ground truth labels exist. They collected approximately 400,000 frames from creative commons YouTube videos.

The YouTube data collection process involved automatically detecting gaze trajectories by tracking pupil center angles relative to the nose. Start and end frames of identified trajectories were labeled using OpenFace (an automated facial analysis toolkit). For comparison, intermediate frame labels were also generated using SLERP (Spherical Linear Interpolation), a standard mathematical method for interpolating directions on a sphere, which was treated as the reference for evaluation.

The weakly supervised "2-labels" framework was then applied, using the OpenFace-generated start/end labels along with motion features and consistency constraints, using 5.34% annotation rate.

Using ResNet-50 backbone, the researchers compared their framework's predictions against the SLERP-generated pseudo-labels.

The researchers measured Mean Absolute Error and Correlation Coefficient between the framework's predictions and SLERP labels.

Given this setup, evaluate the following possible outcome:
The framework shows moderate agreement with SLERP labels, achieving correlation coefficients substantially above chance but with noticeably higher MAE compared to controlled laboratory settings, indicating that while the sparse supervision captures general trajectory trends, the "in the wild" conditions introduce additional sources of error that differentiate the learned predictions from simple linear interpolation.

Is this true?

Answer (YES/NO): NO